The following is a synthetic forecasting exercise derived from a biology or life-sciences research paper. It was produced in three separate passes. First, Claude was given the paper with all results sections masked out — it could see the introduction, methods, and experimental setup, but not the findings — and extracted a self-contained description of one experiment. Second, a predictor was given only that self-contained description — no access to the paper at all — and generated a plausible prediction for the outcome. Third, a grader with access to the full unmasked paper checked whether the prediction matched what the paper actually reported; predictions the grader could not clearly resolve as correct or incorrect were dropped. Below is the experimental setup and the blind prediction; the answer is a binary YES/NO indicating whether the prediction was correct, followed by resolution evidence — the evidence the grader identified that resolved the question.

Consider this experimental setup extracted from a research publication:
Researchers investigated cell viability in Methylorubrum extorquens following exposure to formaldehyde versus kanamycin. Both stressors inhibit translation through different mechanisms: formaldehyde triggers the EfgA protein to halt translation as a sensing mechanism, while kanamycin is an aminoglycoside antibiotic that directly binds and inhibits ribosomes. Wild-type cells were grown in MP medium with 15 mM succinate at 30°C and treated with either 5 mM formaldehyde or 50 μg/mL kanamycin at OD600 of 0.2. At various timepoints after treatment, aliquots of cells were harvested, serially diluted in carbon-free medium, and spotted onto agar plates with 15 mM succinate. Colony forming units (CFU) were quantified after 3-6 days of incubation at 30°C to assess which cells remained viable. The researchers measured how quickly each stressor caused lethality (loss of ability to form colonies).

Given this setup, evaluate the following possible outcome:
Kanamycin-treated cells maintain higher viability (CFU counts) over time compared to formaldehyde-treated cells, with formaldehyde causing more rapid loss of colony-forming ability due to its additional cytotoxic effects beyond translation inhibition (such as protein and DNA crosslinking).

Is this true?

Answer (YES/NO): NO